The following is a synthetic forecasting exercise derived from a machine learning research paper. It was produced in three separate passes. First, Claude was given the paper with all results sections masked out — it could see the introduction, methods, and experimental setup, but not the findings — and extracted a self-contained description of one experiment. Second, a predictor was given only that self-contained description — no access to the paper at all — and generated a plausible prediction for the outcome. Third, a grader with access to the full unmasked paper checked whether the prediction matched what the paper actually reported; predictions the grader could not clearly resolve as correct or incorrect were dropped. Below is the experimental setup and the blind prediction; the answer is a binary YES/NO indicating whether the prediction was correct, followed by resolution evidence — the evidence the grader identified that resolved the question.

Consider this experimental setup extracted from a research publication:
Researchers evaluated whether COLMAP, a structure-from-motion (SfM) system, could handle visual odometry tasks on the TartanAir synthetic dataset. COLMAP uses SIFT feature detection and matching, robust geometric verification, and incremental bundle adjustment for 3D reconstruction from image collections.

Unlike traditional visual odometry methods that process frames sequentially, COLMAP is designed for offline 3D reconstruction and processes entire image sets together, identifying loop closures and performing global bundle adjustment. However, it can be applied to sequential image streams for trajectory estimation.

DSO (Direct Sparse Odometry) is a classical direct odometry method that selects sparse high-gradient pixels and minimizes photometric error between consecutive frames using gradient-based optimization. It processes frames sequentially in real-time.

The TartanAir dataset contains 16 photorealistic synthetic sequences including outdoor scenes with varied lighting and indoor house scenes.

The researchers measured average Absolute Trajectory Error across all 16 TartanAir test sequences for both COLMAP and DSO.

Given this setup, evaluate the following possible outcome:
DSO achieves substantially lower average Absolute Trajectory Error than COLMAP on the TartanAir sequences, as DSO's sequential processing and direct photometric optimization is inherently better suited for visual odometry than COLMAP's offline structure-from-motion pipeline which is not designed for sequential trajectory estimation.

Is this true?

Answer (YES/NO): YES